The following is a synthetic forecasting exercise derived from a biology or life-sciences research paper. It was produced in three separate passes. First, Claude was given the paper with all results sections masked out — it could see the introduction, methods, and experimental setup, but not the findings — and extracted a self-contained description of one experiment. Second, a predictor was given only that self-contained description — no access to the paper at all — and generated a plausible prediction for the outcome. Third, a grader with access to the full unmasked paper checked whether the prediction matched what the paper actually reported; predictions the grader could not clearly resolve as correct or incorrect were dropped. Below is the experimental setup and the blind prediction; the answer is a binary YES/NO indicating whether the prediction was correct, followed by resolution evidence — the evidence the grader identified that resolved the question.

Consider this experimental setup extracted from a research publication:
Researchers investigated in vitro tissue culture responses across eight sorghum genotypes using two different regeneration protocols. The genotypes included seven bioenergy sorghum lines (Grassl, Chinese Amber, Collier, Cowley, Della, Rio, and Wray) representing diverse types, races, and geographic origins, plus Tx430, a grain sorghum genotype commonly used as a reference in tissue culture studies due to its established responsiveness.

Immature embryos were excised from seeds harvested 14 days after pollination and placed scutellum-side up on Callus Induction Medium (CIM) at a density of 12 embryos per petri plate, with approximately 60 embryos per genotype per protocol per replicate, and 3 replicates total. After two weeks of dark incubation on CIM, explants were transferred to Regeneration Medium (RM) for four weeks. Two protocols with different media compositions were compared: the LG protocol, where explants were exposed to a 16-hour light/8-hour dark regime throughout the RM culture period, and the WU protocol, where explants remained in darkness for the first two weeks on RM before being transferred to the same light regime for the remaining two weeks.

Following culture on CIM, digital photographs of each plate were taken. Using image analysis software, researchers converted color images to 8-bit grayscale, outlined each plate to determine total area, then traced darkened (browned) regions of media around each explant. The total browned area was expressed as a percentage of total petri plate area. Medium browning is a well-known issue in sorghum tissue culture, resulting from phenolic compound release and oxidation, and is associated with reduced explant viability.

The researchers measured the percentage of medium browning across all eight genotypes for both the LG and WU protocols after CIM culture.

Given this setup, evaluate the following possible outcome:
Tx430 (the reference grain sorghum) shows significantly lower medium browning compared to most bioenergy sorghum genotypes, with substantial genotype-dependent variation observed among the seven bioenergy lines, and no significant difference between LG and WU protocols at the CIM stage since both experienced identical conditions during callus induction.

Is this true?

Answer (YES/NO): NO